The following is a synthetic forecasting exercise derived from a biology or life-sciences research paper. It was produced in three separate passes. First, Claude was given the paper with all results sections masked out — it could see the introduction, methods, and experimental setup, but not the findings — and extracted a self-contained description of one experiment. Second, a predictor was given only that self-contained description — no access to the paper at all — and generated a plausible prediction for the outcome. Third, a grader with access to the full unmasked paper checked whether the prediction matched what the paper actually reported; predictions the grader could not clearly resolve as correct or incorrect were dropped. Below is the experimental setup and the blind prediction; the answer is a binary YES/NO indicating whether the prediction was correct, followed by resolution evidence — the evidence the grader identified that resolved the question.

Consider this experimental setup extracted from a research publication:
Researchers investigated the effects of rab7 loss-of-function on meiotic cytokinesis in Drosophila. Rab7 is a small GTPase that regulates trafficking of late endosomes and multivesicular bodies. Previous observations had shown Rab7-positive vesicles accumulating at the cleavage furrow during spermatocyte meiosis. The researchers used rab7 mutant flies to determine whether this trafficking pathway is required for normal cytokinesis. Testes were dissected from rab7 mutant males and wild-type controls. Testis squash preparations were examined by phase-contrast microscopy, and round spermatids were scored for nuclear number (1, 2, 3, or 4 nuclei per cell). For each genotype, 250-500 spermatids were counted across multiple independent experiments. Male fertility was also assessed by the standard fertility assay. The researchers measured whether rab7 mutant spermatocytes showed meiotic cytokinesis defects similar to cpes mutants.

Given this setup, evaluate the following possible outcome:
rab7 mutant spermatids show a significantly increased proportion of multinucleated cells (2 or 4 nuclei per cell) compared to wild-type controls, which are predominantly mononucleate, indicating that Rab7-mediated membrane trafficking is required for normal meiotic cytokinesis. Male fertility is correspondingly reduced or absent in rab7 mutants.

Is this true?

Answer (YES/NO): NO